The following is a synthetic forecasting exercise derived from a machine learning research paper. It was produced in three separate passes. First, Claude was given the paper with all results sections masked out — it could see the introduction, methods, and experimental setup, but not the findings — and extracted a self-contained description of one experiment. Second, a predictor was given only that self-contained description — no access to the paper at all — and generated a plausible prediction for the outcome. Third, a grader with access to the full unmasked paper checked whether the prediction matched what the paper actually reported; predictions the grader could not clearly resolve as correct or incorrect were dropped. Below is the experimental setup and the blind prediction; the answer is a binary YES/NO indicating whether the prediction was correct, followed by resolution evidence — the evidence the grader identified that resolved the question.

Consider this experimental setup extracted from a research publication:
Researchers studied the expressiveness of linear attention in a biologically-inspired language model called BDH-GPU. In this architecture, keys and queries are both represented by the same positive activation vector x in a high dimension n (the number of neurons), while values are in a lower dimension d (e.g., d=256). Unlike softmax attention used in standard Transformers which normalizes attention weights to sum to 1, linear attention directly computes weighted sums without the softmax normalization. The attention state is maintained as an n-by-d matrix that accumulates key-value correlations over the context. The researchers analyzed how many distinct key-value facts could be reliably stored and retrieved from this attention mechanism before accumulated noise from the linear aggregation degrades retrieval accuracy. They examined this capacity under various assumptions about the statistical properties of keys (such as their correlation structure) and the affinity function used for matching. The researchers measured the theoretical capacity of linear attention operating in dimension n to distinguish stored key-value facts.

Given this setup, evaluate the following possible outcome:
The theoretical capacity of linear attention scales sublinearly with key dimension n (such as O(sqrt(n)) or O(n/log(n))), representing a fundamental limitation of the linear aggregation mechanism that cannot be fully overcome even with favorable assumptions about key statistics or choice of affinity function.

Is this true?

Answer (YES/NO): NO